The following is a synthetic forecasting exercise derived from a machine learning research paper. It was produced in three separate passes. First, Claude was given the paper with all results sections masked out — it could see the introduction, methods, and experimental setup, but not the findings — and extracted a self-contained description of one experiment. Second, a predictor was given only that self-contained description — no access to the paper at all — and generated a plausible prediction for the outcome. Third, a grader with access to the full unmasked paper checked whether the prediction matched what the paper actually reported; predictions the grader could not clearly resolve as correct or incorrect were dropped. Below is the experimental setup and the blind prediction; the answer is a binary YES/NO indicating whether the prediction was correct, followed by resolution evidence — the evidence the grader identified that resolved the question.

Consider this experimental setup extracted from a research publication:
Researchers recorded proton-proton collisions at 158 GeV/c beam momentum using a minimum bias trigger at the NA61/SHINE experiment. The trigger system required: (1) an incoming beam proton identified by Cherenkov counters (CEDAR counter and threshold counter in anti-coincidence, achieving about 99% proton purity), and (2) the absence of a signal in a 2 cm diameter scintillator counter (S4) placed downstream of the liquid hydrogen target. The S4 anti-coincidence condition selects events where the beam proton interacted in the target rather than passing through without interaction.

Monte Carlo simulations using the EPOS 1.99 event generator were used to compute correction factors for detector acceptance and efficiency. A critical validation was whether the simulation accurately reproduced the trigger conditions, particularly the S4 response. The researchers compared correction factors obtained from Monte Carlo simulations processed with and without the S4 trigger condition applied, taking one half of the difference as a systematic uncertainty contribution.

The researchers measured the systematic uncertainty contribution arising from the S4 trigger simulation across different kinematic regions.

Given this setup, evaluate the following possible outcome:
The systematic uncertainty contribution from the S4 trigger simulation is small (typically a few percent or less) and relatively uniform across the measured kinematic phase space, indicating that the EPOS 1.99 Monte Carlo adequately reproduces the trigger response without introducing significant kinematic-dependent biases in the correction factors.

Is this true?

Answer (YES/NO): NO